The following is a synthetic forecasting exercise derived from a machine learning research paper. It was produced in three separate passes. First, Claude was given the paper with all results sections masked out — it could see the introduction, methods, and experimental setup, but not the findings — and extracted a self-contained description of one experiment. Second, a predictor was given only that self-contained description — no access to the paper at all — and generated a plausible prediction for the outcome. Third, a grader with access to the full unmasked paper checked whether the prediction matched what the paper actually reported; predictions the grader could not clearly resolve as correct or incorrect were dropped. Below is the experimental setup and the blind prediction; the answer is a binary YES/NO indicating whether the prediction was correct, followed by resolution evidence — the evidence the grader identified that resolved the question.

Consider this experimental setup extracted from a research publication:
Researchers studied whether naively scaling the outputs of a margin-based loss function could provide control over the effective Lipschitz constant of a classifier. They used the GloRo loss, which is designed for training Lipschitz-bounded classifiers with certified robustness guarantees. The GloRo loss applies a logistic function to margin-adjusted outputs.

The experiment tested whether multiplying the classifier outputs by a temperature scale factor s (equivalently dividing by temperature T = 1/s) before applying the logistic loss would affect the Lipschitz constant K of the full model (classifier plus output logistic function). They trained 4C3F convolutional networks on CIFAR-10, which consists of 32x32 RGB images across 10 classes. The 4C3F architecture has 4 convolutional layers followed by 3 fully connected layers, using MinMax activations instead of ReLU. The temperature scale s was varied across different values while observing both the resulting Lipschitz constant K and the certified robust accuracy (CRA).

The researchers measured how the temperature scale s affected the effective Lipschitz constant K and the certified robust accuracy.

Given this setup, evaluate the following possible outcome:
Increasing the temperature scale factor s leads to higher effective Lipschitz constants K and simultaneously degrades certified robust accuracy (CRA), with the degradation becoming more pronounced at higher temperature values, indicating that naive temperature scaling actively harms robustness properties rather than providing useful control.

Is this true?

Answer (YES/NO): NO